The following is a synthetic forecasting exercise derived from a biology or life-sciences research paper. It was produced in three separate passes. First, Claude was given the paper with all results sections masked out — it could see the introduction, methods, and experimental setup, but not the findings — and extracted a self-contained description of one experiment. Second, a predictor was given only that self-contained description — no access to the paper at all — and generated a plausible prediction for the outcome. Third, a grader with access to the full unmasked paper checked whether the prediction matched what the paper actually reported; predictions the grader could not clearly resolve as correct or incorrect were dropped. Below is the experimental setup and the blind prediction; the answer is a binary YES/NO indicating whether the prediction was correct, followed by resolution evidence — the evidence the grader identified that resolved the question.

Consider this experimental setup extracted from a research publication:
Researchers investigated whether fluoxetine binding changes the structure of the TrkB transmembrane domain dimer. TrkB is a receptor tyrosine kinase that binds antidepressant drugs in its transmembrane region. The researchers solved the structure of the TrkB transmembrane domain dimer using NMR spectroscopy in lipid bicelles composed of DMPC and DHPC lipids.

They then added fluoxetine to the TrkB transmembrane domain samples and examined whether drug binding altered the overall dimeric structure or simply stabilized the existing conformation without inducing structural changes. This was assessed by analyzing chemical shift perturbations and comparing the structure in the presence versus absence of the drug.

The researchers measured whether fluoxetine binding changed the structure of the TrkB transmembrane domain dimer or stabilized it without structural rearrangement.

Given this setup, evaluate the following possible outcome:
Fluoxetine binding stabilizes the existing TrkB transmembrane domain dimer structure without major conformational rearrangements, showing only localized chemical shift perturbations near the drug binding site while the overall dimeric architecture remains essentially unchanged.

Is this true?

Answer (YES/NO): YES